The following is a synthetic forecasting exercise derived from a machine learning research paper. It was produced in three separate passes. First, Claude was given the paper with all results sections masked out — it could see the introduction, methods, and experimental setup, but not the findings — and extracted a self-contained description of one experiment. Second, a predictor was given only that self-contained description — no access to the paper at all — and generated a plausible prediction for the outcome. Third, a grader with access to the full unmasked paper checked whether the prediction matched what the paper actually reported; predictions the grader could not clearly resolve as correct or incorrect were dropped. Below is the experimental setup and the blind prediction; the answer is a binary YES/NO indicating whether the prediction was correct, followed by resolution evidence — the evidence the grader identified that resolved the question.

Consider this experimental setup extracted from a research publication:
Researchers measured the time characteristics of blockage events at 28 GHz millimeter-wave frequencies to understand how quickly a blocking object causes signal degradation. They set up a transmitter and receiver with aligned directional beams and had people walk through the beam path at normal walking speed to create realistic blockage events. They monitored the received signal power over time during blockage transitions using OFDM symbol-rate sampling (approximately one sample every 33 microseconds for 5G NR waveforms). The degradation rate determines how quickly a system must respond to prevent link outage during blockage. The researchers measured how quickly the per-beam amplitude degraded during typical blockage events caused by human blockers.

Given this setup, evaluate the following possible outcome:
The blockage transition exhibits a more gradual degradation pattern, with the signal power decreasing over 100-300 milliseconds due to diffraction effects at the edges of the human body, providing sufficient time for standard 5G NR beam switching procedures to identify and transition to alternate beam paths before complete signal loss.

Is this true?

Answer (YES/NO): NO